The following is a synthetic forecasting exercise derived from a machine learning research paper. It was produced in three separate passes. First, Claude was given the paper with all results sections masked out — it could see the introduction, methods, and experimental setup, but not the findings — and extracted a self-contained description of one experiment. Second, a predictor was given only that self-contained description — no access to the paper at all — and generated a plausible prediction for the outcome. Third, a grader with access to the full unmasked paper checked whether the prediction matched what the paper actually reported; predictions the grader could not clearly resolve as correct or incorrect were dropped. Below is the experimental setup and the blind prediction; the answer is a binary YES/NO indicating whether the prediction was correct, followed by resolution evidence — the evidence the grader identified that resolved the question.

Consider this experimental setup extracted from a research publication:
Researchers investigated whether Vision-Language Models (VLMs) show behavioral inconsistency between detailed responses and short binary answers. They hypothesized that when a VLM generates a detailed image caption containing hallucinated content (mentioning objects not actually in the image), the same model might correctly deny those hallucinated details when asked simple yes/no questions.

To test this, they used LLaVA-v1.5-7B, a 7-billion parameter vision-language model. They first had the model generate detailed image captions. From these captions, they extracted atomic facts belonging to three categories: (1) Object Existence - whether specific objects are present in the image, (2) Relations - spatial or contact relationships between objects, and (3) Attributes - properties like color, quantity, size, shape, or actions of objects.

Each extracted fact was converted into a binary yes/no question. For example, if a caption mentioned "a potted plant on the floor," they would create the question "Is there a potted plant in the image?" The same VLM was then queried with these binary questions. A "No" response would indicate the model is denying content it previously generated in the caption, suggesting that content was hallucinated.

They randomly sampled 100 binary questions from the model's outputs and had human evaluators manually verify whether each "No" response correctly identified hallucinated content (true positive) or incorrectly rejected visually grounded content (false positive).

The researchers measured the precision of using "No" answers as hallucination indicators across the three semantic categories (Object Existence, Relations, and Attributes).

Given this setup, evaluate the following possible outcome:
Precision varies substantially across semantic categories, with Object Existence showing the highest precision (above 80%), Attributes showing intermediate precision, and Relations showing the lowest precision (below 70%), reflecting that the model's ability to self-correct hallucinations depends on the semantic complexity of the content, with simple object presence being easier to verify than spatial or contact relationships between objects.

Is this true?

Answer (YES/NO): NO